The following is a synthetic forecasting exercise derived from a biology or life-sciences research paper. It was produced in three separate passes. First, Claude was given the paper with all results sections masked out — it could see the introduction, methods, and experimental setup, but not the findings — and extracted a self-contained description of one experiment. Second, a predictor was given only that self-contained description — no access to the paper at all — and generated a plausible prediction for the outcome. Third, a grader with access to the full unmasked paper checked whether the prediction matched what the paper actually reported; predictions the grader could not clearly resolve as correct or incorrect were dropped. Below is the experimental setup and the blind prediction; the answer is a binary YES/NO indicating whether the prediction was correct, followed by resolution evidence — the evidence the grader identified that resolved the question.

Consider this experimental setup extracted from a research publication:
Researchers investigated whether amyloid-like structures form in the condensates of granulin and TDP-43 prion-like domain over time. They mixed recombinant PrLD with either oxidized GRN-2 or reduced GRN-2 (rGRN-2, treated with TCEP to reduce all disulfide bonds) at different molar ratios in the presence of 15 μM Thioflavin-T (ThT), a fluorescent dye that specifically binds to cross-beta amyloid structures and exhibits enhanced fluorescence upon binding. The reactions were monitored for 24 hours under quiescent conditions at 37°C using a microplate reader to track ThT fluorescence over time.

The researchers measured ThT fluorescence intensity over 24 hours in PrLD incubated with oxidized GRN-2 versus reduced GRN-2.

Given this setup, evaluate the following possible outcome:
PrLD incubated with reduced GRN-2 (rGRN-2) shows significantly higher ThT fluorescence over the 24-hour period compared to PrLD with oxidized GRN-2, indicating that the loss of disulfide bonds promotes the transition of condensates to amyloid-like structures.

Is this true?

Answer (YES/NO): NO